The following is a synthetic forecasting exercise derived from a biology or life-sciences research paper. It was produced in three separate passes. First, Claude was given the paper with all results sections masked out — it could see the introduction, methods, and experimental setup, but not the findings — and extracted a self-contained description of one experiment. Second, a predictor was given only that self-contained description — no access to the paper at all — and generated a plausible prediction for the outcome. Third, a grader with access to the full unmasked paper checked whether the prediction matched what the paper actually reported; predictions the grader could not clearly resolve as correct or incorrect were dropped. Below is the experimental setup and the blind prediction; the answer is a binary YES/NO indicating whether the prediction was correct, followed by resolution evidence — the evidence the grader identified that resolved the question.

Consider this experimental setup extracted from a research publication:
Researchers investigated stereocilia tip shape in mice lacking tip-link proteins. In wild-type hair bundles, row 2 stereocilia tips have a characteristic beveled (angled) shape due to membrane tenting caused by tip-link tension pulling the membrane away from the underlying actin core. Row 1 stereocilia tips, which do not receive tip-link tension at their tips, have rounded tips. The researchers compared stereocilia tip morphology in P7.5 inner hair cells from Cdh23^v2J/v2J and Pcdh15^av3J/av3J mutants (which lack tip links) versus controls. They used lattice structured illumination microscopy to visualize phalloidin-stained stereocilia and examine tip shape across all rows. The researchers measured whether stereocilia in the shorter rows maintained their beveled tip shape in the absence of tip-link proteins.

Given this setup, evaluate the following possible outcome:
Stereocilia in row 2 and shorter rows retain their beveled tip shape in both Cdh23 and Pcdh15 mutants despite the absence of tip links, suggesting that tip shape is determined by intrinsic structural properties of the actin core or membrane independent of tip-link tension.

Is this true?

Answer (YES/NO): NO